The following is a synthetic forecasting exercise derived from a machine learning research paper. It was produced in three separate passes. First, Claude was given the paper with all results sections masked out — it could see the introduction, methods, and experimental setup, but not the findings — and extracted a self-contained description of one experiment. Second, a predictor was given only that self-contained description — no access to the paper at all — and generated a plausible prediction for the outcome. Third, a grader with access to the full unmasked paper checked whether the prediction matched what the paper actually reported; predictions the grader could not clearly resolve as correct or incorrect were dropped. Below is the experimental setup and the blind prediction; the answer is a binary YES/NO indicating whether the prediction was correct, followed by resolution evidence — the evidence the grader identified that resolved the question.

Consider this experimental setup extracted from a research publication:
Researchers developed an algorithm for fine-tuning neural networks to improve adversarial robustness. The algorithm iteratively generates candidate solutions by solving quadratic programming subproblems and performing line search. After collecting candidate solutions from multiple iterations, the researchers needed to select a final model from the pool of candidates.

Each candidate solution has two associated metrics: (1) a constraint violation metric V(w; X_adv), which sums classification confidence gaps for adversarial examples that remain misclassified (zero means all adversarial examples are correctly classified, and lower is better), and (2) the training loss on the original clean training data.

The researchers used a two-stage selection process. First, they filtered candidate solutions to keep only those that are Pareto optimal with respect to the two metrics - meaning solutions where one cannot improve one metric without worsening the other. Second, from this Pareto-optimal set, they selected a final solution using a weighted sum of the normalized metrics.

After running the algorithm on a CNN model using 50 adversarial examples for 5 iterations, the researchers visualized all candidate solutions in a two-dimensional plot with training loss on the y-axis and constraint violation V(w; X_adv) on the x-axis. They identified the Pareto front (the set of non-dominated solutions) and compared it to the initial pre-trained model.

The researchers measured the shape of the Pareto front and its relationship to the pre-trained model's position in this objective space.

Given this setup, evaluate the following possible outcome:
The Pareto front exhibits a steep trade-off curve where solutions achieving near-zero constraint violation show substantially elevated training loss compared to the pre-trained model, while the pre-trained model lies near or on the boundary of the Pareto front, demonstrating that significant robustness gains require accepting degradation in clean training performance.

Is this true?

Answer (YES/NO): NO